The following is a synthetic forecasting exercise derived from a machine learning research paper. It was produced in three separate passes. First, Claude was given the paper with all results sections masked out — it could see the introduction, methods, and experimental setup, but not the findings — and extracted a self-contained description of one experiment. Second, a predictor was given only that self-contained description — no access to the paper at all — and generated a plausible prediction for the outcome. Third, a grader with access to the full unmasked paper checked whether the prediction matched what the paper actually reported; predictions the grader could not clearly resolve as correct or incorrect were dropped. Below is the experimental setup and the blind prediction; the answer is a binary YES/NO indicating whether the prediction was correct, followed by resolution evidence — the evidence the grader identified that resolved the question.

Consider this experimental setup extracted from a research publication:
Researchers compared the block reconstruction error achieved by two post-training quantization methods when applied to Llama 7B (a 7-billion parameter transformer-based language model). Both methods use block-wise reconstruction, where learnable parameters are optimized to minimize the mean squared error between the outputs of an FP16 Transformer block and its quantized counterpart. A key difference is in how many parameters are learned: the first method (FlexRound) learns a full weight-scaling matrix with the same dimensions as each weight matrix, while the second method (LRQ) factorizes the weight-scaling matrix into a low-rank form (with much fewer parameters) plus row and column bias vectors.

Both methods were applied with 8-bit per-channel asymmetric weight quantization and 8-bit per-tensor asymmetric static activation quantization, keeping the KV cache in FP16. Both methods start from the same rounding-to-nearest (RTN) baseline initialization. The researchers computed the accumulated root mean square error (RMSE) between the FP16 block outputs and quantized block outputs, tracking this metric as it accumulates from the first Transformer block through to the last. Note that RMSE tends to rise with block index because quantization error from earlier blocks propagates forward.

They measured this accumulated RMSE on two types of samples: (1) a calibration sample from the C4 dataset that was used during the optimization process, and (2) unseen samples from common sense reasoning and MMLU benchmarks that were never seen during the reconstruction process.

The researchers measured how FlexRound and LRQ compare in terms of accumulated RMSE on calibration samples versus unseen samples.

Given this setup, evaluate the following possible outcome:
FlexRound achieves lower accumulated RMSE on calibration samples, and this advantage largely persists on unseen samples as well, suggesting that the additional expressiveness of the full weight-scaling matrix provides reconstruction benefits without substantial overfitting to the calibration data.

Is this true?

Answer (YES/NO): NO